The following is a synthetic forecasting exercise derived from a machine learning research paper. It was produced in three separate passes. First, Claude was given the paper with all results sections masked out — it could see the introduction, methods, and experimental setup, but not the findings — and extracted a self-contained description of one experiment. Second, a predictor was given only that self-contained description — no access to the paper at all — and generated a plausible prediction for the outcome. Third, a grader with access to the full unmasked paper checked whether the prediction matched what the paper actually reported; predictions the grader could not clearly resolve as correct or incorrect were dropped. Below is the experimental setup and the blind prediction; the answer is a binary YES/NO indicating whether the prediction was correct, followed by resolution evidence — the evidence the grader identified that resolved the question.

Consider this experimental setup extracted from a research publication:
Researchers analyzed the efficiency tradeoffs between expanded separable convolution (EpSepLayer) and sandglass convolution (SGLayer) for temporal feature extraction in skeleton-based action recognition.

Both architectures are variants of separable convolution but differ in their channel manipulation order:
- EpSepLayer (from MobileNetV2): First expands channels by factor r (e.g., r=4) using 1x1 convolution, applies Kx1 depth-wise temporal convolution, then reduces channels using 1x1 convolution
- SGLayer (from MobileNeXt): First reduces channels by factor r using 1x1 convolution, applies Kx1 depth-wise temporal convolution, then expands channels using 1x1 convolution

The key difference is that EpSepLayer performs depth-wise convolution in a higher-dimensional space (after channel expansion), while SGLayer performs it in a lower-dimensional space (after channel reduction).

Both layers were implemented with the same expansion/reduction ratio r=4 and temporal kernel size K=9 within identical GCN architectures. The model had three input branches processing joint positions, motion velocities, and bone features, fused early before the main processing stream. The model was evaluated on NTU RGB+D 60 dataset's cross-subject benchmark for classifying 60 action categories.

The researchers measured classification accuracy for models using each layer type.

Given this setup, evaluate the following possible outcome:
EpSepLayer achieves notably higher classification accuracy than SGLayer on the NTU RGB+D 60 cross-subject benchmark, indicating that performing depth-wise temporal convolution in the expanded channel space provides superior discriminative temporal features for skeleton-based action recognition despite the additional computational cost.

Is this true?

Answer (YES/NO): NO